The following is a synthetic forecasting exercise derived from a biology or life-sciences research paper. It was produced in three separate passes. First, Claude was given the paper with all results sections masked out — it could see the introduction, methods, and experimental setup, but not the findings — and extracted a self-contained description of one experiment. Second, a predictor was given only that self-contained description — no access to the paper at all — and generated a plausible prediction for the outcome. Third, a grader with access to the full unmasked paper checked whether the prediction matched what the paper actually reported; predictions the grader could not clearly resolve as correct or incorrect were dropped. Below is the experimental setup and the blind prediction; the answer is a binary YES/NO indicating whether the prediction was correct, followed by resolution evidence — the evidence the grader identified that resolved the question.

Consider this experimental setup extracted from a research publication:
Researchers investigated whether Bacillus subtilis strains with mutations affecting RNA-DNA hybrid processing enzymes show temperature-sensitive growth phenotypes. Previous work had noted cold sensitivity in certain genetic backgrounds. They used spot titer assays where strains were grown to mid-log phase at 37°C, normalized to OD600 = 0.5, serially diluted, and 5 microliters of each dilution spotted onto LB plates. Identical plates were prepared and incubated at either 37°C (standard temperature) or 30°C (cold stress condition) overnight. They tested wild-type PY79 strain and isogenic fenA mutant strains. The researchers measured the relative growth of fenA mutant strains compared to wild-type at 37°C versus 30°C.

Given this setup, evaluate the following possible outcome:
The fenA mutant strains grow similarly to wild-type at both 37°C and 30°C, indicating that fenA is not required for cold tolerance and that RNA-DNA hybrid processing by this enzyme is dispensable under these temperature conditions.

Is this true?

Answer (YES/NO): YES